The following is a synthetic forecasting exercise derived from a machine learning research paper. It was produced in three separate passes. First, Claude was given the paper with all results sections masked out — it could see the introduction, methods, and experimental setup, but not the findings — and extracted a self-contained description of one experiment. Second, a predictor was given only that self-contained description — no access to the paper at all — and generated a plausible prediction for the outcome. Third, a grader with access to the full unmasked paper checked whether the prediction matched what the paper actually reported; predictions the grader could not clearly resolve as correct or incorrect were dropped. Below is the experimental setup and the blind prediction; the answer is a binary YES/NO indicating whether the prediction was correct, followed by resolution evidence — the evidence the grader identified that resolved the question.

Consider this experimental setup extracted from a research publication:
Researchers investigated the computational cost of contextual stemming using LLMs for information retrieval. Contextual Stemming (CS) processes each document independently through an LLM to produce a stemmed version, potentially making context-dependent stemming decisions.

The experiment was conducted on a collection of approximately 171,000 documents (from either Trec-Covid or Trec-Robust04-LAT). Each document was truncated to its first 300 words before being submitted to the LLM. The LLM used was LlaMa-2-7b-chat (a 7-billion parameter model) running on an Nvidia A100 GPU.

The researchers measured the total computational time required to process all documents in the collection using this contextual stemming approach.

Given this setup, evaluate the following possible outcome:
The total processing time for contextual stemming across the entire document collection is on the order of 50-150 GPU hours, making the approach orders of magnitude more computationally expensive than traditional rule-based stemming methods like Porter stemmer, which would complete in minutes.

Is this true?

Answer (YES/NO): NO